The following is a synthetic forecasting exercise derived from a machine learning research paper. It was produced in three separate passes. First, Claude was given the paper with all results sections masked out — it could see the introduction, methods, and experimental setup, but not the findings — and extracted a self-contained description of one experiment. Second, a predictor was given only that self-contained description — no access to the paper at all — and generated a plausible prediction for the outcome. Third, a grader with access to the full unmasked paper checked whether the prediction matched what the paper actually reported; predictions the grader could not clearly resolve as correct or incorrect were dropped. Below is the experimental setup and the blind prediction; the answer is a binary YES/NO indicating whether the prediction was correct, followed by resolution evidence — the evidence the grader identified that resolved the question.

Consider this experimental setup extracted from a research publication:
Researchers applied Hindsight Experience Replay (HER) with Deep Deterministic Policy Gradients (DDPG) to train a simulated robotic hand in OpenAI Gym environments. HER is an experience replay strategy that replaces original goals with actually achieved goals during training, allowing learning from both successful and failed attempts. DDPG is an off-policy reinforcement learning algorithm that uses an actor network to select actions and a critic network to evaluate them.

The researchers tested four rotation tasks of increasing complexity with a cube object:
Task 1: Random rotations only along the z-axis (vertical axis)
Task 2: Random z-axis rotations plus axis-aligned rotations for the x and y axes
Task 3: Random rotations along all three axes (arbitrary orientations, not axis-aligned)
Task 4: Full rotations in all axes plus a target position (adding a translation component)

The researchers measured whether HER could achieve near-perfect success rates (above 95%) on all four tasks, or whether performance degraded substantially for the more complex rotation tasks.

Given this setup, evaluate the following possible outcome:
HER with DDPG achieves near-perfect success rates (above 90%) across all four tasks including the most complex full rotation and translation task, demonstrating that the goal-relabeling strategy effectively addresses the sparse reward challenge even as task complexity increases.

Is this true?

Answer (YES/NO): NO